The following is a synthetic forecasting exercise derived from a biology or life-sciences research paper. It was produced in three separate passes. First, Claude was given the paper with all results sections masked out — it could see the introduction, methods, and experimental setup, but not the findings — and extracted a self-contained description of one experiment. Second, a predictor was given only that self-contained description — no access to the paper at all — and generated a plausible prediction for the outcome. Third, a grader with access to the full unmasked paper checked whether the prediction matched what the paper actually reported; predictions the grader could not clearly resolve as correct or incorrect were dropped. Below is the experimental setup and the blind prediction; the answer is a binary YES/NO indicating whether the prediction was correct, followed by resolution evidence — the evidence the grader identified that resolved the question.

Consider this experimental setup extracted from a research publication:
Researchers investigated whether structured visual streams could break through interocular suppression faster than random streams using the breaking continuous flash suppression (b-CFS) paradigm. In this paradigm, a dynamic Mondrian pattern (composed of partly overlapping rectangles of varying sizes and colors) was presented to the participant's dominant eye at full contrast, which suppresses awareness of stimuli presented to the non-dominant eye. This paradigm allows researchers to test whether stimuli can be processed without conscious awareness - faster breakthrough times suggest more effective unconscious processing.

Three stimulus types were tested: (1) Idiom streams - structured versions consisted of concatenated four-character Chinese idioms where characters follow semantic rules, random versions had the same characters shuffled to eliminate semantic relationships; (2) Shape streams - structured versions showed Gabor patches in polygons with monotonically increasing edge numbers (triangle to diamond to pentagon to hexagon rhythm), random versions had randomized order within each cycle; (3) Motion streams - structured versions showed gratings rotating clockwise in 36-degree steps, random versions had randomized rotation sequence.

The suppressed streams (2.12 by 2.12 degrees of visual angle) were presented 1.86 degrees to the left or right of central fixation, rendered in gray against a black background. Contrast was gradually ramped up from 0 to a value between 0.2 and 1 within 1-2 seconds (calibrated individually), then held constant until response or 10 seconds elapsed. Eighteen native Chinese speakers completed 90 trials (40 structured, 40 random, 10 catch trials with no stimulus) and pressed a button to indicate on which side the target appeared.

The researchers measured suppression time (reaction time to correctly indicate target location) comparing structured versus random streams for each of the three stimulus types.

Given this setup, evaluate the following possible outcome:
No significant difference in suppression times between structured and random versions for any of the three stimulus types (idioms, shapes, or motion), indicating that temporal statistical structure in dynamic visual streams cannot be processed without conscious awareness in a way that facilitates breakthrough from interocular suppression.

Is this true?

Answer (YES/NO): NO